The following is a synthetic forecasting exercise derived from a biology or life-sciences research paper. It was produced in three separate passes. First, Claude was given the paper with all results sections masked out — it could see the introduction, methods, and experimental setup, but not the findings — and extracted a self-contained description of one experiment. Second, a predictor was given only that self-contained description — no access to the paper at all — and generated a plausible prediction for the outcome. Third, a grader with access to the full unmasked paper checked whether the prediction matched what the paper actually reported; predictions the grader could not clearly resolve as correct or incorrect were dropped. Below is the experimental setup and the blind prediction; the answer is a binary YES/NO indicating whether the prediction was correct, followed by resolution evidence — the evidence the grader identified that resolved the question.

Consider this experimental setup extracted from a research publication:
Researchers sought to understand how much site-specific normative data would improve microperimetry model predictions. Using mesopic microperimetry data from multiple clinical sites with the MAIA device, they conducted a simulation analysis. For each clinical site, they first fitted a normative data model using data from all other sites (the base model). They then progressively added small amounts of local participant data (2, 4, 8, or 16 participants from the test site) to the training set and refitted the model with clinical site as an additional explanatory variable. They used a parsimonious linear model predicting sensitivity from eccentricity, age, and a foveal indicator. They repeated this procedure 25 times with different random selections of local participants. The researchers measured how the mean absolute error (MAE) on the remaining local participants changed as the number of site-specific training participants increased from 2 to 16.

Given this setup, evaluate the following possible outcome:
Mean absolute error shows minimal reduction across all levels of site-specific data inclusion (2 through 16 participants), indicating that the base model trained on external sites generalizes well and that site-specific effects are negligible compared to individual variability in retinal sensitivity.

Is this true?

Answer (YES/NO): NO